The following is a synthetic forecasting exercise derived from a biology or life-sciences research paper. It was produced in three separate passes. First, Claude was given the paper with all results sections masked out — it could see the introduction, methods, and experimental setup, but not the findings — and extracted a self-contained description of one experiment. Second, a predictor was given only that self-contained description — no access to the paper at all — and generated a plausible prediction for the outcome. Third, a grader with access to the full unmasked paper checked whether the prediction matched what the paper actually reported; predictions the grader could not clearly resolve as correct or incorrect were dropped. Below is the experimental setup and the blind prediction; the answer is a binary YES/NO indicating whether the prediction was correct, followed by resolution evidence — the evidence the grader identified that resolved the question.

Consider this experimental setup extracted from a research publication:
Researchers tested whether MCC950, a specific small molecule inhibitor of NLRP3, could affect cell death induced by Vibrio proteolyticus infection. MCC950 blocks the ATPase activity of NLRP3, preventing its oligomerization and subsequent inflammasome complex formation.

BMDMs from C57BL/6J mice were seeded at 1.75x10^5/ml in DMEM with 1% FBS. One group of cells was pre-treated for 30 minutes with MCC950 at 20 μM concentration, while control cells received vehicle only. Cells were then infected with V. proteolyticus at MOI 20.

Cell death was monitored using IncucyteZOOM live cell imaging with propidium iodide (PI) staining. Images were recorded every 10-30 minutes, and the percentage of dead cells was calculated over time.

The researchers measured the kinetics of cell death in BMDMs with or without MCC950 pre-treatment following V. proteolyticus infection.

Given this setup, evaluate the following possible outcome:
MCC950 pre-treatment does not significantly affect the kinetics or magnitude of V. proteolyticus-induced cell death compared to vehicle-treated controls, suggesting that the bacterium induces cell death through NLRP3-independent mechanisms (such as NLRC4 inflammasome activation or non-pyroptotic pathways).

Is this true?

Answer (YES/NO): NO